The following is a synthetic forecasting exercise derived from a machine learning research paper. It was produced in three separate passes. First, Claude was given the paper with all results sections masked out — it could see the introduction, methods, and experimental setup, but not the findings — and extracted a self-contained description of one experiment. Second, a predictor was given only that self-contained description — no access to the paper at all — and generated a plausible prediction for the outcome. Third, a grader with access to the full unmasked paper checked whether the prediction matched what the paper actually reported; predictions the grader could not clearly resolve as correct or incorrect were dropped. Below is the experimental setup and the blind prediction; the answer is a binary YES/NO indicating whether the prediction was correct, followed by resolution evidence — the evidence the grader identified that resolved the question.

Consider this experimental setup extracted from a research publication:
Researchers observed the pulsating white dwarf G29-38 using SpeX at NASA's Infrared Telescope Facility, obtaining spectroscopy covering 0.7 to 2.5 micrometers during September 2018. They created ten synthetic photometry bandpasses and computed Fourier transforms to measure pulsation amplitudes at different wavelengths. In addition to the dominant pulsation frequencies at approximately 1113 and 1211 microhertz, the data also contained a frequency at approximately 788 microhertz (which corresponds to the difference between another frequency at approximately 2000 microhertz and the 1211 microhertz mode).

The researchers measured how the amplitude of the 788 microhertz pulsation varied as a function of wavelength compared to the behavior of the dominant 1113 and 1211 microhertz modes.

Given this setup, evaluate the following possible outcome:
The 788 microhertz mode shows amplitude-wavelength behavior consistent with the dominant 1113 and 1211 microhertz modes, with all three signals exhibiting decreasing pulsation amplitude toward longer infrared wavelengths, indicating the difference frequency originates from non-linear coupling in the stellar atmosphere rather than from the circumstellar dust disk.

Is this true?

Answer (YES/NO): NO